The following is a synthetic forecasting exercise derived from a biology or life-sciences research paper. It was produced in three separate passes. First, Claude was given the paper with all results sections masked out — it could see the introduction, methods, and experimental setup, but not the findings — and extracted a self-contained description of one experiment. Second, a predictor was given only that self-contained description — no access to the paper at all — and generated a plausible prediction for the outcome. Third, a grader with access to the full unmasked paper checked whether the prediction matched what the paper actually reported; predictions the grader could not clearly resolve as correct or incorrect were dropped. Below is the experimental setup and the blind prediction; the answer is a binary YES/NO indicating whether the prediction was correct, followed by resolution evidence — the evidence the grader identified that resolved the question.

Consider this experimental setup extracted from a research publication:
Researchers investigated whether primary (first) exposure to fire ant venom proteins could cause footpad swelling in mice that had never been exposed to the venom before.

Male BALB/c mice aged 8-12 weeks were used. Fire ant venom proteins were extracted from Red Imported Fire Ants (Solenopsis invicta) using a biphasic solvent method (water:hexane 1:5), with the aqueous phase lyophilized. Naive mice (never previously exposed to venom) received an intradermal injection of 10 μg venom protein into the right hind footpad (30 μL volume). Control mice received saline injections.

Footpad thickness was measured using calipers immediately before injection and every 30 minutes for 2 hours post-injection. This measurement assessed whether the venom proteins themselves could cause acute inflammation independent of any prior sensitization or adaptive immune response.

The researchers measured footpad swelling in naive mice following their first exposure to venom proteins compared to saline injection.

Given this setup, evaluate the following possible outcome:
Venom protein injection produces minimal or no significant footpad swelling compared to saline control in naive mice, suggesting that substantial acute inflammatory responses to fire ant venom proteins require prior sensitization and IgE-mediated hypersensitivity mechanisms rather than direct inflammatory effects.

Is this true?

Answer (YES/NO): YES